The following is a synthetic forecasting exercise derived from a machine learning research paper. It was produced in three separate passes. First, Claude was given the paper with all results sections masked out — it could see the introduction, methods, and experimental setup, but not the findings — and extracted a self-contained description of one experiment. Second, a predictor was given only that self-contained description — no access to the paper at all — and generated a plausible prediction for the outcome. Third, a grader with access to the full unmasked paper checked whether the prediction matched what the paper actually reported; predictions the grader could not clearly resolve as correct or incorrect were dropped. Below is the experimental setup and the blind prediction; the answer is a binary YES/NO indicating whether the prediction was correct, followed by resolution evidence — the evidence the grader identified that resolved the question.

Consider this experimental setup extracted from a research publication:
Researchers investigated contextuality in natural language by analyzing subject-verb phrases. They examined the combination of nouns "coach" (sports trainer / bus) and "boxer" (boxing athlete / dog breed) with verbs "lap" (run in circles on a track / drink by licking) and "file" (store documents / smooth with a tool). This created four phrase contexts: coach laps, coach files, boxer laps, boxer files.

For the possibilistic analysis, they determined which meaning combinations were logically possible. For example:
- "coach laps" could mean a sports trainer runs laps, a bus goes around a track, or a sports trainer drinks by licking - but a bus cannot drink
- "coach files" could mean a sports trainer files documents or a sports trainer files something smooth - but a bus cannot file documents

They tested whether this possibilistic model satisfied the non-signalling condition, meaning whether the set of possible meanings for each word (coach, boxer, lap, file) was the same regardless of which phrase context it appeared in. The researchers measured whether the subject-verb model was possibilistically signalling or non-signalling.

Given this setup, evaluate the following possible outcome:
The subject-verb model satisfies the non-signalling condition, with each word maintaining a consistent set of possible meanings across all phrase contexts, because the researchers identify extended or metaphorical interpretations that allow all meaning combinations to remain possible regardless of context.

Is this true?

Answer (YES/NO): NO